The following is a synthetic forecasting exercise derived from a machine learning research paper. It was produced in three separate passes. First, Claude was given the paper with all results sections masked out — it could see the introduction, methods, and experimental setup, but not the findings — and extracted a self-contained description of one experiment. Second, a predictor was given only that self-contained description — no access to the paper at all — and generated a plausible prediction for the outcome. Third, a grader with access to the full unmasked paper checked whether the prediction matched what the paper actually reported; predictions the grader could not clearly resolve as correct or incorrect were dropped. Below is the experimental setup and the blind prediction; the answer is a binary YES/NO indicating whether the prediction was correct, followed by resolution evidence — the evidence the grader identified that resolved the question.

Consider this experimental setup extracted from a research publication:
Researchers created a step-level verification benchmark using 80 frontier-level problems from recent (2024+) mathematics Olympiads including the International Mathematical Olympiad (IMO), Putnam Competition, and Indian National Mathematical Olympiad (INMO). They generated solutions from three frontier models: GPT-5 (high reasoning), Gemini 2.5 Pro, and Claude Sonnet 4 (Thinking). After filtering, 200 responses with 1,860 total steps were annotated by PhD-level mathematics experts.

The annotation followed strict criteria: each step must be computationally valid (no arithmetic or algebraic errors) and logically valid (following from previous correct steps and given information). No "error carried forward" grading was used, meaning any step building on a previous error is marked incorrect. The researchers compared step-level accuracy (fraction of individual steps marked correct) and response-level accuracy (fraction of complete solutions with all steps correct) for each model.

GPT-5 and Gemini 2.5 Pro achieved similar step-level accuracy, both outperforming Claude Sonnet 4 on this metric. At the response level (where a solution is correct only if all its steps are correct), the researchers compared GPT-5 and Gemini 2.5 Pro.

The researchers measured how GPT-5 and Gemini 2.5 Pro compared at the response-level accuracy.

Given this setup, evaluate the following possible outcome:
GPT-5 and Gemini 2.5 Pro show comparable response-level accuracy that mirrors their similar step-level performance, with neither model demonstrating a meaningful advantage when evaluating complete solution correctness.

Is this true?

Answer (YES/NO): NO